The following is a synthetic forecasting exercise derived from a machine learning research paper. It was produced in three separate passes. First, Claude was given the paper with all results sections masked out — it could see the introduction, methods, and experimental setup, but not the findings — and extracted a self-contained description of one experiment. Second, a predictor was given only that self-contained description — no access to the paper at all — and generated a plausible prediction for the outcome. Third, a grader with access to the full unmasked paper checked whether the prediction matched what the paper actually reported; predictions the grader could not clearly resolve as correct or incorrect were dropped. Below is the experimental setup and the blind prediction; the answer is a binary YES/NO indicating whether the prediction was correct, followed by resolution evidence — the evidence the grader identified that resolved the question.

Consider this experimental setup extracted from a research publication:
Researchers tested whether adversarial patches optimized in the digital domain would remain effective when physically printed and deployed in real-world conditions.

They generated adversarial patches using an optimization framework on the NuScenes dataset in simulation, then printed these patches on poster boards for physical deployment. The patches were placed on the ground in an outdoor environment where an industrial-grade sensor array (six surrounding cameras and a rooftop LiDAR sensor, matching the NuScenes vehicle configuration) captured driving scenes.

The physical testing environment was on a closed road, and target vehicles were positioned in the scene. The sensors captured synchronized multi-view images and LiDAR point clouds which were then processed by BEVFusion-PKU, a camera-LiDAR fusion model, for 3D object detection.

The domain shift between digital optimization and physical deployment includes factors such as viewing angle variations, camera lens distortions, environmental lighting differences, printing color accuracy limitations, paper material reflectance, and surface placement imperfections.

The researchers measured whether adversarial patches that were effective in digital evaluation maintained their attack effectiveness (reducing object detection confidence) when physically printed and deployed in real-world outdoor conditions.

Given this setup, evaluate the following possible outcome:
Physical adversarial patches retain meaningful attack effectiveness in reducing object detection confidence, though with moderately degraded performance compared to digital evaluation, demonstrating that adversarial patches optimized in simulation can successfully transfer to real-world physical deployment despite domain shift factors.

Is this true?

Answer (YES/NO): YES